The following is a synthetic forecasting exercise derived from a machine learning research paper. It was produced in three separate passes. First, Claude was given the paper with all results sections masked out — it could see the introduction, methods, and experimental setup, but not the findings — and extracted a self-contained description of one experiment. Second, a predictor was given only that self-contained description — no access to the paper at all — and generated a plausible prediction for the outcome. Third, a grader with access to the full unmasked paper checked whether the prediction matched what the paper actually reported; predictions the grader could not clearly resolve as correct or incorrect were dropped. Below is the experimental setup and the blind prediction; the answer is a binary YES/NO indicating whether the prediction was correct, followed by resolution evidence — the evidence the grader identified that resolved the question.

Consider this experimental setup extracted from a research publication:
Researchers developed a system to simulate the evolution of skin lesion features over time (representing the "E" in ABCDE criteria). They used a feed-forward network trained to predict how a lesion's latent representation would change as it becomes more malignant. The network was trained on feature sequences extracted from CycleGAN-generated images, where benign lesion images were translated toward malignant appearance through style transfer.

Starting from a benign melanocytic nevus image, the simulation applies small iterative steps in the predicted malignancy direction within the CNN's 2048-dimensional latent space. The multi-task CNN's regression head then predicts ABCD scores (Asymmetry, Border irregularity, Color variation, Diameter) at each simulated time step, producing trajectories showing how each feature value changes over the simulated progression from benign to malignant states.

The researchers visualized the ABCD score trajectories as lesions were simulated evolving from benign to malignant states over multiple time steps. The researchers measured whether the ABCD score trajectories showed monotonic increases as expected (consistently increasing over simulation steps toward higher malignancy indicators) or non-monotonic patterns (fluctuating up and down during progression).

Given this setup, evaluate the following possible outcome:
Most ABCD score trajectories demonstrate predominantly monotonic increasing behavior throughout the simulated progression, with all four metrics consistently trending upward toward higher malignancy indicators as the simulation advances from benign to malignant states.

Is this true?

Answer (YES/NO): NO